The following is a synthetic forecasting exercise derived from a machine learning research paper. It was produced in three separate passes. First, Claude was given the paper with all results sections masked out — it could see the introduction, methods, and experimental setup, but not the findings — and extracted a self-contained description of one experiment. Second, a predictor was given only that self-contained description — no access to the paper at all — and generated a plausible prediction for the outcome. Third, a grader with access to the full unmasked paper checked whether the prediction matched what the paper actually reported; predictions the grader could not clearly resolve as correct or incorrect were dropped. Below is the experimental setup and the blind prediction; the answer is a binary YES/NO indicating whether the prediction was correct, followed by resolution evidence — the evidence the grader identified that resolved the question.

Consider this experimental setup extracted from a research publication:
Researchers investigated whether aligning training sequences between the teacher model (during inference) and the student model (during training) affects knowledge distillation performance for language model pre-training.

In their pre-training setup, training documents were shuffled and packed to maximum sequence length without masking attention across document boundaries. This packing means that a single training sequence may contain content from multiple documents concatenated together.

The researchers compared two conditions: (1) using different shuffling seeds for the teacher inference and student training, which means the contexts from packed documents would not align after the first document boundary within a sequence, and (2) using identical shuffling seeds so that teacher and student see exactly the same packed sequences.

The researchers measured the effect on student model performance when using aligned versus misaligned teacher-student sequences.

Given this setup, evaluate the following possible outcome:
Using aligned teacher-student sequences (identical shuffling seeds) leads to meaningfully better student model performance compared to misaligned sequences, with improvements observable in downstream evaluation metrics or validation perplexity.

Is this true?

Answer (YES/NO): YES